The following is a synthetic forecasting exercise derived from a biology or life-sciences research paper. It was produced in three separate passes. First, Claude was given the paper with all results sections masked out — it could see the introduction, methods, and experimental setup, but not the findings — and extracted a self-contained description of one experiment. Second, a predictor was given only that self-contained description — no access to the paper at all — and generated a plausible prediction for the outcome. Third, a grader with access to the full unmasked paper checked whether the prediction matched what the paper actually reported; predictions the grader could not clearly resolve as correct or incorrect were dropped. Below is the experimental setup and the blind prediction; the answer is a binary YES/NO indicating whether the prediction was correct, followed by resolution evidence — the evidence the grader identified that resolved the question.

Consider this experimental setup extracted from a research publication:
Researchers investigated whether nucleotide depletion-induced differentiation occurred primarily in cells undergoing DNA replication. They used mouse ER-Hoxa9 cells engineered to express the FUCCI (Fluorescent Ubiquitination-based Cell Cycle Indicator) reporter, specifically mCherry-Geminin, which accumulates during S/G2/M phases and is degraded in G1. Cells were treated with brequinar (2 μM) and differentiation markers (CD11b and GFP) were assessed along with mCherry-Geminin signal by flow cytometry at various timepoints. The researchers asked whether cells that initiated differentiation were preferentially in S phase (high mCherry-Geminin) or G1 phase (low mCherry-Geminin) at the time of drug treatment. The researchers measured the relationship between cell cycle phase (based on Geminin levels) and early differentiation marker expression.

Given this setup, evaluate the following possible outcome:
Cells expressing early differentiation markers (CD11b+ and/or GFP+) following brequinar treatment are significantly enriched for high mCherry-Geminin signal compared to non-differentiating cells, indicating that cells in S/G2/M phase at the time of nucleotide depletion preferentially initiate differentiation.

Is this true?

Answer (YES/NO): YES